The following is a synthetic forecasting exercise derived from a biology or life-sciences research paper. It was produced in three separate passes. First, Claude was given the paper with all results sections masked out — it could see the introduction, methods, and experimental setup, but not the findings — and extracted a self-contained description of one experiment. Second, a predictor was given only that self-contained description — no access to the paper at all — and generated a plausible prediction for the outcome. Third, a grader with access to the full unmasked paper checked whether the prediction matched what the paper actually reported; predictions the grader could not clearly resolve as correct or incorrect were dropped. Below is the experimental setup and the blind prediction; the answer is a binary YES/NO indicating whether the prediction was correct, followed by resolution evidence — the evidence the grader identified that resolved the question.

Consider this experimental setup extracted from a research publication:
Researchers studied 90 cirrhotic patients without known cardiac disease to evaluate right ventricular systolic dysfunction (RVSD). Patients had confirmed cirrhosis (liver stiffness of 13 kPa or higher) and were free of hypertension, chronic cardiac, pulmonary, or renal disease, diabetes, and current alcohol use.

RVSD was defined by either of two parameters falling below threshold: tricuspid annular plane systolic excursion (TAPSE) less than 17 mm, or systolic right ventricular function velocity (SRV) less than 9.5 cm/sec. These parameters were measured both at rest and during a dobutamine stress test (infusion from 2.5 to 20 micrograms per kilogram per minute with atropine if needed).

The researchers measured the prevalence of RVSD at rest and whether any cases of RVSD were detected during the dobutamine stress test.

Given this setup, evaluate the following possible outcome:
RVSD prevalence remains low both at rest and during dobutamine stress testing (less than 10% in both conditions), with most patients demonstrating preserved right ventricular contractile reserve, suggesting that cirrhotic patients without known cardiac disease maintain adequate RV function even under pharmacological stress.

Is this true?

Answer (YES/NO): YES